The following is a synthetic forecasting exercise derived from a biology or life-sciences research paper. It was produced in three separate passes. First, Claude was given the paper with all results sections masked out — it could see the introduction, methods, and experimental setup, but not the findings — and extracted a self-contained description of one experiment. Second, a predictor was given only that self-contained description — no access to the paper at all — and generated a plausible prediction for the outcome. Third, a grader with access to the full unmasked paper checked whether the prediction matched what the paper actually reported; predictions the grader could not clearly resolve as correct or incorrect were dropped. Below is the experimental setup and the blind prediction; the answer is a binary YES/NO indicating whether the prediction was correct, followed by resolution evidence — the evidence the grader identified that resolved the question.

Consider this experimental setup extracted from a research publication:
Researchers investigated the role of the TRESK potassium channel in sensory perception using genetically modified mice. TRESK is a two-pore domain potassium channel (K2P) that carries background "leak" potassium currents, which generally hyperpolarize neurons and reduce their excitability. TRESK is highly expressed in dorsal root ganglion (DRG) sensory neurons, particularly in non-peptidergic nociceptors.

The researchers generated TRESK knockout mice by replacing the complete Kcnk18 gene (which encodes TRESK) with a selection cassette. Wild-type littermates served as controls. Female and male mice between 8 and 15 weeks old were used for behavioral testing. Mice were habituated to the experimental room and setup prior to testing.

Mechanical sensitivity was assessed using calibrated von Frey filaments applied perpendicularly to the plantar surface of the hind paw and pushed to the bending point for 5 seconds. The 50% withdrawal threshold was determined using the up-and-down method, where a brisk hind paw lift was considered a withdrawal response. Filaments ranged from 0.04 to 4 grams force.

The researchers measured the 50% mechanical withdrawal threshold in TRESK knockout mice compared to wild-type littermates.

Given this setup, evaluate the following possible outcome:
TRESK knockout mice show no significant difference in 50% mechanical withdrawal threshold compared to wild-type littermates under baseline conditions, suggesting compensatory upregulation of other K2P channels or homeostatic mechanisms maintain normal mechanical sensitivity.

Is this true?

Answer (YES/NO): NO